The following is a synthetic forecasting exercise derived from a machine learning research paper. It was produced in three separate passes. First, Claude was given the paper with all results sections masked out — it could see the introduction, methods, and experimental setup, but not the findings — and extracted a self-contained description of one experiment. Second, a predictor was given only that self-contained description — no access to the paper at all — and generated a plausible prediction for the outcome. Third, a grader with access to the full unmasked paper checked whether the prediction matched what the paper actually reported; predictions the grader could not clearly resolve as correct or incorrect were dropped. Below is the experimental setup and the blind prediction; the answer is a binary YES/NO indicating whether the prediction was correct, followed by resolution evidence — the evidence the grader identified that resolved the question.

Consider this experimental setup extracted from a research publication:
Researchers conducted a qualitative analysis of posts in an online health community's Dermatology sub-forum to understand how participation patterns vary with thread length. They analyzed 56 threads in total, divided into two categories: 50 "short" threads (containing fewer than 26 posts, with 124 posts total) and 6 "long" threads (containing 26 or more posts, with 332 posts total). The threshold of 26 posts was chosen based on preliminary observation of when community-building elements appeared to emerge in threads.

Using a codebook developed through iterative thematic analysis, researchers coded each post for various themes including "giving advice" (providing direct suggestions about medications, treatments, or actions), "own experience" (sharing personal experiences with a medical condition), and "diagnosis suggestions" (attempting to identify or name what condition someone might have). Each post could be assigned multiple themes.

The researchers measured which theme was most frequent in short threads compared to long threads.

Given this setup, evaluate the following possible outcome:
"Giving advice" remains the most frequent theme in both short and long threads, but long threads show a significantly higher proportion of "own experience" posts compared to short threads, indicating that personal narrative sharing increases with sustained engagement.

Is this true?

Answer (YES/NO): NO